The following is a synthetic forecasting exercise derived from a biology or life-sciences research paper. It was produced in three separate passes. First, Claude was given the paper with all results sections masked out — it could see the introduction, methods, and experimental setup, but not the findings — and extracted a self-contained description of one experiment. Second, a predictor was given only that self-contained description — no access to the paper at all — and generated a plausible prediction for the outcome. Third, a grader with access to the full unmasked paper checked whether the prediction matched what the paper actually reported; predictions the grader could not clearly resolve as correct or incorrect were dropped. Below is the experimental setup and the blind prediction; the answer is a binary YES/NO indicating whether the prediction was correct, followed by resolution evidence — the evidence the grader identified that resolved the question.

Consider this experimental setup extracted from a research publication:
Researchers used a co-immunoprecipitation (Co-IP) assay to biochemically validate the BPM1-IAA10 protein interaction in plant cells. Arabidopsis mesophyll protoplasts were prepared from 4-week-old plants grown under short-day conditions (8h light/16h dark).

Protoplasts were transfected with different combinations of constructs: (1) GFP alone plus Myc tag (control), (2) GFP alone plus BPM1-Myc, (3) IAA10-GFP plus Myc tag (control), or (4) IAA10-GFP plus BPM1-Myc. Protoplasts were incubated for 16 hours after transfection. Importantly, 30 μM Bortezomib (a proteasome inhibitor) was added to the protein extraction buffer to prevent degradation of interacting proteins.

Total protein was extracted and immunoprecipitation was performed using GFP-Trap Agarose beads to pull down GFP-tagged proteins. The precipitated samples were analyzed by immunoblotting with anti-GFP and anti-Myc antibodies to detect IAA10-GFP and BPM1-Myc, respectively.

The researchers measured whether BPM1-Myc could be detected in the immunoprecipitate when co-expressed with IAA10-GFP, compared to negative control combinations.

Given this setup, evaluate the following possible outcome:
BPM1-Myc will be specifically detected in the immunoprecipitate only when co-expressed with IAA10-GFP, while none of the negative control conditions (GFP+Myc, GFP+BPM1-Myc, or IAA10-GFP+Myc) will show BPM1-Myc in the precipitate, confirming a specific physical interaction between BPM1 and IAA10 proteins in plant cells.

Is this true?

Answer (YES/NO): YES